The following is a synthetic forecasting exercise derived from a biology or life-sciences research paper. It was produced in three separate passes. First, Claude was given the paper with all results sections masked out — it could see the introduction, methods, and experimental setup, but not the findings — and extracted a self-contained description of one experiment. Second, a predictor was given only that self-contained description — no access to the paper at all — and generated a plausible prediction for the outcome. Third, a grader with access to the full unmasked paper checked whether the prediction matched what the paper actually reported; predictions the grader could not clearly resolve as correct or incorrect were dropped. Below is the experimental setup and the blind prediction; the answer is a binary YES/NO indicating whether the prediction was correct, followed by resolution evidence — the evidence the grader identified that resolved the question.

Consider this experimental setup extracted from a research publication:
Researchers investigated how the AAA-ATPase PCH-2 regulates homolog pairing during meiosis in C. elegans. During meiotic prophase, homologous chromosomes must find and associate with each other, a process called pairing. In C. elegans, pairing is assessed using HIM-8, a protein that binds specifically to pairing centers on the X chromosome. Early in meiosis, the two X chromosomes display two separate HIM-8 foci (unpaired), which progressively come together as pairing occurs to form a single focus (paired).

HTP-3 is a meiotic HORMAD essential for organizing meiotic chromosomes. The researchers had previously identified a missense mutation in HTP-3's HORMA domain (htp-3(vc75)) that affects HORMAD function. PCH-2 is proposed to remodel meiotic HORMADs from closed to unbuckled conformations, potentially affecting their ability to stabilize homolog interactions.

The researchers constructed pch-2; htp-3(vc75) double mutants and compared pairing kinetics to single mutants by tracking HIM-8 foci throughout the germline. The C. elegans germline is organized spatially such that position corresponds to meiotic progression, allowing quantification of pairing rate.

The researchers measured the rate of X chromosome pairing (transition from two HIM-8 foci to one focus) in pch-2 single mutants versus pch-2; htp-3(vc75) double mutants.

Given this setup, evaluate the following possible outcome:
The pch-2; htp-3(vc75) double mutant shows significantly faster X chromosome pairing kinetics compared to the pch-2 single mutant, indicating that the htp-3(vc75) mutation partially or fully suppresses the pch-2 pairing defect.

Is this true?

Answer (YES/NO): NO